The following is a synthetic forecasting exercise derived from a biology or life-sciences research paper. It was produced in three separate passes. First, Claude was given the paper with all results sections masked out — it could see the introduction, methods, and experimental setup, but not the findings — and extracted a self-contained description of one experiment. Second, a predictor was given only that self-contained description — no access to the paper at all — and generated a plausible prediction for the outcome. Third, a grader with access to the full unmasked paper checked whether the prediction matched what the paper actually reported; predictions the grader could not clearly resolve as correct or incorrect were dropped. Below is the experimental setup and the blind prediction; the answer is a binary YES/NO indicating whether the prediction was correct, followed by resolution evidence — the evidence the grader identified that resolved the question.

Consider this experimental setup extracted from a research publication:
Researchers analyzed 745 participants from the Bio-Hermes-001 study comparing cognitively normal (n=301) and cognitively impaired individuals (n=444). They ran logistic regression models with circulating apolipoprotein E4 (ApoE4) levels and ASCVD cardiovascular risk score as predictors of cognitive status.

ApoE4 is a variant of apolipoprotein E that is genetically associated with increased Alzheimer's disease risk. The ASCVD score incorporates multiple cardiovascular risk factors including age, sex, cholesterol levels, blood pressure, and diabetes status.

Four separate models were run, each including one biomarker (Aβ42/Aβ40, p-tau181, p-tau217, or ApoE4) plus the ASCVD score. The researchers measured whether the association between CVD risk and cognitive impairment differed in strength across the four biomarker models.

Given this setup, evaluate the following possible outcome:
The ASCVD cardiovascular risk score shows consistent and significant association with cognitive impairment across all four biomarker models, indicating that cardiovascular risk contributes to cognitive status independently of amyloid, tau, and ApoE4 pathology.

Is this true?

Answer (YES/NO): YES